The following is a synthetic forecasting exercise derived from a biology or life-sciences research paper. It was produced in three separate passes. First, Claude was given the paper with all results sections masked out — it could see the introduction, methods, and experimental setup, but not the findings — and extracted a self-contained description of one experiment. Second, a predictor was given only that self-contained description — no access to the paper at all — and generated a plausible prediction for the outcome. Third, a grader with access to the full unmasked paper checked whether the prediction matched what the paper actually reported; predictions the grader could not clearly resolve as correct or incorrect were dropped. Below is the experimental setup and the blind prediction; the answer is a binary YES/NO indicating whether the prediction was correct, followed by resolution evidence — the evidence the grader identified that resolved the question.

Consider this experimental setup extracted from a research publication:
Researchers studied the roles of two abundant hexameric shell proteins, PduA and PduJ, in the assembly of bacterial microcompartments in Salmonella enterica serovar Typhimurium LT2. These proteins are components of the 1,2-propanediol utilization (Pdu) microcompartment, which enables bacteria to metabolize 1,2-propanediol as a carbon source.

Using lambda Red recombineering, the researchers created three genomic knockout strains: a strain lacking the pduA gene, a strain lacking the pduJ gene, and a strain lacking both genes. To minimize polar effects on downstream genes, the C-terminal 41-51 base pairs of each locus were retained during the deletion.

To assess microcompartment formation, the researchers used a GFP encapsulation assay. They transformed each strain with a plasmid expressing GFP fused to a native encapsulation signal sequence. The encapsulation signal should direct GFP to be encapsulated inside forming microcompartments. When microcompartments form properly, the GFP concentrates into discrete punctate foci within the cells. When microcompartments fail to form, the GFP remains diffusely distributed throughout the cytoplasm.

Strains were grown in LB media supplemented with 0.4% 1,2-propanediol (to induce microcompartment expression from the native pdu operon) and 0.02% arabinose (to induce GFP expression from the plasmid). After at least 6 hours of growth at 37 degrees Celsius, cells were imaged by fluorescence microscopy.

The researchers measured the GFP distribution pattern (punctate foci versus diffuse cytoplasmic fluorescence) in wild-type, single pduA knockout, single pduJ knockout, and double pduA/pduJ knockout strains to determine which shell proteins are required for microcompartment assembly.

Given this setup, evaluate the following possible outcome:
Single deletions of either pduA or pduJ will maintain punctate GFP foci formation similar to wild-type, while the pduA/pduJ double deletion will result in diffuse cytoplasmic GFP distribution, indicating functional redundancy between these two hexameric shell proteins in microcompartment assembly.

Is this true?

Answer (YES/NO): NO